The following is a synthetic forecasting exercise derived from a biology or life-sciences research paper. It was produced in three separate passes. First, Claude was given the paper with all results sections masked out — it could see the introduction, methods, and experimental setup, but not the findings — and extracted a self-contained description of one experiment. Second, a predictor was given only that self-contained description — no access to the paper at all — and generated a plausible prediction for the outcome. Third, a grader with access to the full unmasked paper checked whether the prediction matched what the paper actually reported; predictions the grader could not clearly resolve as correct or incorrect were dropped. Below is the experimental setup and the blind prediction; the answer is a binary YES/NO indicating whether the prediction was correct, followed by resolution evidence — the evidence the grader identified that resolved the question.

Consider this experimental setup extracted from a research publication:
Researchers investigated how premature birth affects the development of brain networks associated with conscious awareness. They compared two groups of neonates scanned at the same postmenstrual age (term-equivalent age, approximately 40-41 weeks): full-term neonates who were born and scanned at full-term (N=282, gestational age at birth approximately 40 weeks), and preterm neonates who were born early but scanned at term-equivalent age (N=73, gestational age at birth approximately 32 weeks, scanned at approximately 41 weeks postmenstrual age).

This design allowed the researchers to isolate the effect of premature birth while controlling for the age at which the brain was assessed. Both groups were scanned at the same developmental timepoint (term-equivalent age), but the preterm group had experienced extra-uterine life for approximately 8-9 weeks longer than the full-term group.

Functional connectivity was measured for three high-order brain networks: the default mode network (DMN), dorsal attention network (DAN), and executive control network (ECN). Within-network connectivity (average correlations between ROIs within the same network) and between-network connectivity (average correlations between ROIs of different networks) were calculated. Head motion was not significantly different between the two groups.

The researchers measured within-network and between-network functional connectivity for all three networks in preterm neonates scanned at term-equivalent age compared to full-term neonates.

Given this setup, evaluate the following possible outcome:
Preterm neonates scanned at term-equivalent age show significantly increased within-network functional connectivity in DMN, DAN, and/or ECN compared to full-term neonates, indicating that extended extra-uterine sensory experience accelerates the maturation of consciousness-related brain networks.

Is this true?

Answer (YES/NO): NO